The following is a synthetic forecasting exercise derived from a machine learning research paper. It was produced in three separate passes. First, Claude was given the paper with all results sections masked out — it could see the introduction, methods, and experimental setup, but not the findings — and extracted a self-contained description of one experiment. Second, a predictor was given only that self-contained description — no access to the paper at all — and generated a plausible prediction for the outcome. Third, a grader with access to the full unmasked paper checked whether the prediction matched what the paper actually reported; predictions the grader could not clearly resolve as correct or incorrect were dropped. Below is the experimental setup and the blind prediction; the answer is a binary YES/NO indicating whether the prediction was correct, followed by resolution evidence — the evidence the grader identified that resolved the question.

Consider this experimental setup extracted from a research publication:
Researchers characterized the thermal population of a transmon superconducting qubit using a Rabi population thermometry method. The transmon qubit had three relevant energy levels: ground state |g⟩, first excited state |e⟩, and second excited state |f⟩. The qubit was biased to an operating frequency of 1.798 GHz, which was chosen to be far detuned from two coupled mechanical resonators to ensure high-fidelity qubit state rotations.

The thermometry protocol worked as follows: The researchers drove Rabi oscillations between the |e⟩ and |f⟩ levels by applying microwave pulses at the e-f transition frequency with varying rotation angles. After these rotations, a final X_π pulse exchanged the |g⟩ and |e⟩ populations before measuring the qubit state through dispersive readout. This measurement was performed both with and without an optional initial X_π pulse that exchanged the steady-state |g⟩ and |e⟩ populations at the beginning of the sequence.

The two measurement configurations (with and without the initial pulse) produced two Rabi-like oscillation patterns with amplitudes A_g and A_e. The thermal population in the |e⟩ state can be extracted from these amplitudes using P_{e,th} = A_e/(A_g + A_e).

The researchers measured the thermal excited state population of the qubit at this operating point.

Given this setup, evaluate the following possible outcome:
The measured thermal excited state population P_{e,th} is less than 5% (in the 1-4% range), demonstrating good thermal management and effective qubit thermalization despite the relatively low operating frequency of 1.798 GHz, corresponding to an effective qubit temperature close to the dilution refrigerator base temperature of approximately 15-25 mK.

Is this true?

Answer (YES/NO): NO